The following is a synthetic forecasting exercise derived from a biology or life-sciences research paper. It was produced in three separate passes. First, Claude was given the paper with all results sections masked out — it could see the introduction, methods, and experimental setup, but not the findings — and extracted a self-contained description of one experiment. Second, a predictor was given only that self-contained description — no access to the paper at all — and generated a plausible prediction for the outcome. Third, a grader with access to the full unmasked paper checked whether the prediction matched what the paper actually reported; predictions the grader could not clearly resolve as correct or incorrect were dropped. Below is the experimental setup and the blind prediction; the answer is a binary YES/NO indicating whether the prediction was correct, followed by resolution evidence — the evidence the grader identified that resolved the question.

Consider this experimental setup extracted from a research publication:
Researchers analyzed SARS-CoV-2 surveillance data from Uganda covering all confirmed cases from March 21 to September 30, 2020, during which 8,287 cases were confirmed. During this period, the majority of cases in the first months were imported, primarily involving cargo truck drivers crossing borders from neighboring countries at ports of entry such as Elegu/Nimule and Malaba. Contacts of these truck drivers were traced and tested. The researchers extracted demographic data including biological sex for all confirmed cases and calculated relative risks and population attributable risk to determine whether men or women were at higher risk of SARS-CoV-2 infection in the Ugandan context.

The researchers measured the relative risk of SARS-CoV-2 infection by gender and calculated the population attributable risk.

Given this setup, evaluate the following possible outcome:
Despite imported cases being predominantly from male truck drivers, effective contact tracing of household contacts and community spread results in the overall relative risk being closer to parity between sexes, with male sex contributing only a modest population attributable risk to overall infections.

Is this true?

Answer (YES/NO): NO